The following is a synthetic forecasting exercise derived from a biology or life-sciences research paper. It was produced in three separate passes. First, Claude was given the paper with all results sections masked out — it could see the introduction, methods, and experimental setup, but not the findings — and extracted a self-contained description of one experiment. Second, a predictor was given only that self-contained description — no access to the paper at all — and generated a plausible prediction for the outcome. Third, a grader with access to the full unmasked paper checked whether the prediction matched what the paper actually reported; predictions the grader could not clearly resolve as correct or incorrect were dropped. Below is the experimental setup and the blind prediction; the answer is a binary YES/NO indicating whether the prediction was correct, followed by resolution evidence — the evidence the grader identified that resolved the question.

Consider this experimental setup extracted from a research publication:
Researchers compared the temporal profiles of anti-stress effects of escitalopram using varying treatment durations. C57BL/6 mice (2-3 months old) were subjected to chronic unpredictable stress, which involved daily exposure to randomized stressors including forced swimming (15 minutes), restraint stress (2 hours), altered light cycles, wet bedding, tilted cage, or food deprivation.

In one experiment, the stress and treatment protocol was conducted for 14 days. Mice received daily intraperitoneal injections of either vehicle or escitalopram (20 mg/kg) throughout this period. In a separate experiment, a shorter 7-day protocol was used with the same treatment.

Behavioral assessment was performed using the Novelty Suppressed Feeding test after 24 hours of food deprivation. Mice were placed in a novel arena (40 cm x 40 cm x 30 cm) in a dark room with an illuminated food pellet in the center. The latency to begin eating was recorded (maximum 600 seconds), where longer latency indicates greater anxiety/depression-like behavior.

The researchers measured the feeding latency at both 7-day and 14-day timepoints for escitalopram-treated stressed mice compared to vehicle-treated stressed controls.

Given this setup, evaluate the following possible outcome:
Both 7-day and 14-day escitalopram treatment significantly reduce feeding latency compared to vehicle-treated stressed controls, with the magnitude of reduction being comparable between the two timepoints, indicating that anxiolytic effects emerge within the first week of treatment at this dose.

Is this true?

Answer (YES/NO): NO